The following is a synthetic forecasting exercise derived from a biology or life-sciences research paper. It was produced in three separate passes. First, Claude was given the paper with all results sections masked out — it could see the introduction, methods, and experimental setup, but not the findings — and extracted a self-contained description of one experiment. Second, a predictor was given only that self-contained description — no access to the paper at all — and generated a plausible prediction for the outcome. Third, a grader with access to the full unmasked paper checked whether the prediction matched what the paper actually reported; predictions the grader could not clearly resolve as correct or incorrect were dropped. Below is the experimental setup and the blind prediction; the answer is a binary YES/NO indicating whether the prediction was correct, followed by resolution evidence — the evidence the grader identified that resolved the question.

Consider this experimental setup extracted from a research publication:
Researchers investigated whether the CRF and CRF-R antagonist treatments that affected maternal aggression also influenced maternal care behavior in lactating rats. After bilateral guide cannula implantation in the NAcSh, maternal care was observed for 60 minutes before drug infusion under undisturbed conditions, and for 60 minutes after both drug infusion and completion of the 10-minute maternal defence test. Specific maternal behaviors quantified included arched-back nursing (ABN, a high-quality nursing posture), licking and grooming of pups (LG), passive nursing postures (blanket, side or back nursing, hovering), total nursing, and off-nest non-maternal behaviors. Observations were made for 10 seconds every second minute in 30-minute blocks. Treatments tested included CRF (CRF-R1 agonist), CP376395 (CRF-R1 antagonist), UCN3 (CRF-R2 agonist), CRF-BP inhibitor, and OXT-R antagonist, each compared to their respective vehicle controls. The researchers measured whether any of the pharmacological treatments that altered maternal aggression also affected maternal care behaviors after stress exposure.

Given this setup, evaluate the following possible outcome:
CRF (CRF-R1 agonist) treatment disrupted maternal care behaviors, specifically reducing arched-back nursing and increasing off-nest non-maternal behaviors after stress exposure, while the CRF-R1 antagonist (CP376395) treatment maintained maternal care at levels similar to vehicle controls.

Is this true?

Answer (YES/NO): NO